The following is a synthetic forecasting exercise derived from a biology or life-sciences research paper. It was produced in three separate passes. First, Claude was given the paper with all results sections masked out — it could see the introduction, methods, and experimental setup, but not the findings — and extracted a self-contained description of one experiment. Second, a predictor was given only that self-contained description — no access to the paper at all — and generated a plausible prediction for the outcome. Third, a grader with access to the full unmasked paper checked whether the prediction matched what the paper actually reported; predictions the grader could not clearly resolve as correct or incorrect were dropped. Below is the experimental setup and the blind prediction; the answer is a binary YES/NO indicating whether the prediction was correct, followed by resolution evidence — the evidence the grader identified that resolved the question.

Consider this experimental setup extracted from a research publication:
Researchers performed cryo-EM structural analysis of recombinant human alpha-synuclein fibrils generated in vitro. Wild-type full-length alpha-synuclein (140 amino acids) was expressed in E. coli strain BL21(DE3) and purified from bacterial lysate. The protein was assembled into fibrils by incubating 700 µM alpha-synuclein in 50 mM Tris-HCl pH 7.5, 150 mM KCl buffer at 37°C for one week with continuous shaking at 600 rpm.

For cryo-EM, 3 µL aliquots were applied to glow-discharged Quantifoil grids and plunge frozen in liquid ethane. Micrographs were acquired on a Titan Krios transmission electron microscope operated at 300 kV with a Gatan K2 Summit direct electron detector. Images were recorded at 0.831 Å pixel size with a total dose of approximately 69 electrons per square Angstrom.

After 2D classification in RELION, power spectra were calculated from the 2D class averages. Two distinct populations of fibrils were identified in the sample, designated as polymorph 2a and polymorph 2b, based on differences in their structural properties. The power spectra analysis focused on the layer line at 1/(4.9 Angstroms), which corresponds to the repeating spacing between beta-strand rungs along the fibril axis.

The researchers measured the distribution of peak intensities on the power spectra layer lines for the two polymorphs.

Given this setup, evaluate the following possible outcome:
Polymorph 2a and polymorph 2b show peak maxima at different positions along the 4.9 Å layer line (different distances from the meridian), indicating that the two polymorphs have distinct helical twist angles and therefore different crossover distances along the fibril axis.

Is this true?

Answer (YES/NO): NO